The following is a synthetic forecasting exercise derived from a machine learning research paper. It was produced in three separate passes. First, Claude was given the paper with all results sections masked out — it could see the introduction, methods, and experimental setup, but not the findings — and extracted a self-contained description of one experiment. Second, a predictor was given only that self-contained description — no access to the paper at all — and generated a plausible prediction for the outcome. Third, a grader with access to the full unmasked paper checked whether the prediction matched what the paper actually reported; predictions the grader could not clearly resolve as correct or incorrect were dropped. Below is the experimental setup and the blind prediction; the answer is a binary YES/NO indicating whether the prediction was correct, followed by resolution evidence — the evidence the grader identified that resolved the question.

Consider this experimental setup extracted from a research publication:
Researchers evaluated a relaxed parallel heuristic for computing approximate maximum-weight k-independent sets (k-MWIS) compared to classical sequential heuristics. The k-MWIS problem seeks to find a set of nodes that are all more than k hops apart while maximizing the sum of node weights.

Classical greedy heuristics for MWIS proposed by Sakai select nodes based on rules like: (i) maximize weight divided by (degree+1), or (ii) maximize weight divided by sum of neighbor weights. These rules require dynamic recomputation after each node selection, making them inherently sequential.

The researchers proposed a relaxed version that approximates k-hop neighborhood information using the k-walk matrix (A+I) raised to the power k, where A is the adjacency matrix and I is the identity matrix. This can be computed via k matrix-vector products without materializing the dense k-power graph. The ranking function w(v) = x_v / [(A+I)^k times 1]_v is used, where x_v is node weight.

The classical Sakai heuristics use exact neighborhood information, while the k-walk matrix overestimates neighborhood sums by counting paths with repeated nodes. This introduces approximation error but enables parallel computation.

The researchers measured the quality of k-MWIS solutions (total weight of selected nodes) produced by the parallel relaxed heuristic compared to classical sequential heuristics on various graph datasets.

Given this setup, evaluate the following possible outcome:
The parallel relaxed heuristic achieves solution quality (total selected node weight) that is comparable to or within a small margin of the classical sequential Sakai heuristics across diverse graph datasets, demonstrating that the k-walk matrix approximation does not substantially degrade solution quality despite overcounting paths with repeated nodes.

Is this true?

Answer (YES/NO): YES